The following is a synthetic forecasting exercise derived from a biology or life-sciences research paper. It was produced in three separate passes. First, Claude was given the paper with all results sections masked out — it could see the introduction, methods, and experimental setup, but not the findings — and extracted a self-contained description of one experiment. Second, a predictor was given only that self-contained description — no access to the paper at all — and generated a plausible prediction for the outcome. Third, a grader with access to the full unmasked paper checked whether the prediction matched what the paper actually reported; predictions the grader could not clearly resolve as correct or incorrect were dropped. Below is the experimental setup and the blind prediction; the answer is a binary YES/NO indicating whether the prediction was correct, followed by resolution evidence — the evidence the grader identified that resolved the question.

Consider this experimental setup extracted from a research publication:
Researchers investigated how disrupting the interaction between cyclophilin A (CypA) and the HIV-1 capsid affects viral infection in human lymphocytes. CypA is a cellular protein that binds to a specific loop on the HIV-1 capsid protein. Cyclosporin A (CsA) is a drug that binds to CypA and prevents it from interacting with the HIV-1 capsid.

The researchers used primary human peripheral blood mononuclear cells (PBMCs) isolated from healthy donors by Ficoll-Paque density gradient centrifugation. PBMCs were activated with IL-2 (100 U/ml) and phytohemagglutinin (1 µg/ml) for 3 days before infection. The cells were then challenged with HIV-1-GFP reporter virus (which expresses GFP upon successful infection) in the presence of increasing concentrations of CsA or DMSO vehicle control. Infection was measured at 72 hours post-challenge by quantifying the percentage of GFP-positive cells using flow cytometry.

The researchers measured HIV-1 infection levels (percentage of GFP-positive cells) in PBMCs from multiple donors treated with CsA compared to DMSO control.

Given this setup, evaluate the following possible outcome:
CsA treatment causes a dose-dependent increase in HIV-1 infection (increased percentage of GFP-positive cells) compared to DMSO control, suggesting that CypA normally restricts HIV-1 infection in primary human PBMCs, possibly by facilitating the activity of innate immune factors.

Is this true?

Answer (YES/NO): NO